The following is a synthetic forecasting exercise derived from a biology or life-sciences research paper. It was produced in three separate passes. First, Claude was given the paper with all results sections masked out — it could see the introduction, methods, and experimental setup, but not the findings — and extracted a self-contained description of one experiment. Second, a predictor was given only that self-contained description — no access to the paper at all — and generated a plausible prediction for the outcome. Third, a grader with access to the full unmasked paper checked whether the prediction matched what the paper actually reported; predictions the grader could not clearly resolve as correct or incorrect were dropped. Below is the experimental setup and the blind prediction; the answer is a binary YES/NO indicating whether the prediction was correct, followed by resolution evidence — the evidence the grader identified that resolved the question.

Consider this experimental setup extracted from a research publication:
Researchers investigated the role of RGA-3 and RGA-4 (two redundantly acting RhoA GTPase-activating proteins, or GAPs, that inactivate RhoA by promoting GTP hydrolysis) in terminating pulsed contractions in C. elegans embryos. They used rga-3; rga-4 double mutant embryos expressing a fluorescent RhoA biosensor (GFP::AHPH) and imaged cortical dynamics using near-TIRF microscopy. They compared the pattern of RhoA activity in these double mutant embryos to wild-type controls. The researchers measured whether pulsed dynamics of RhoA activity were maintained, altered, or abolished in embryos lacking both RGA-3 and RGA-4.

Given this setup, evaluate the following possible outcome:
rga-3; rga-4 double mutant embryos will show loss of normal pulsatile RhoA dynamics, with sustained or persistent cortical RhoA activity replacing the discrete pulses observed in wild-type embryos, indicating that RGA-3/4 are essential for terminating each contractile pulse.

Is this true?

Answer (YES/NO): YES